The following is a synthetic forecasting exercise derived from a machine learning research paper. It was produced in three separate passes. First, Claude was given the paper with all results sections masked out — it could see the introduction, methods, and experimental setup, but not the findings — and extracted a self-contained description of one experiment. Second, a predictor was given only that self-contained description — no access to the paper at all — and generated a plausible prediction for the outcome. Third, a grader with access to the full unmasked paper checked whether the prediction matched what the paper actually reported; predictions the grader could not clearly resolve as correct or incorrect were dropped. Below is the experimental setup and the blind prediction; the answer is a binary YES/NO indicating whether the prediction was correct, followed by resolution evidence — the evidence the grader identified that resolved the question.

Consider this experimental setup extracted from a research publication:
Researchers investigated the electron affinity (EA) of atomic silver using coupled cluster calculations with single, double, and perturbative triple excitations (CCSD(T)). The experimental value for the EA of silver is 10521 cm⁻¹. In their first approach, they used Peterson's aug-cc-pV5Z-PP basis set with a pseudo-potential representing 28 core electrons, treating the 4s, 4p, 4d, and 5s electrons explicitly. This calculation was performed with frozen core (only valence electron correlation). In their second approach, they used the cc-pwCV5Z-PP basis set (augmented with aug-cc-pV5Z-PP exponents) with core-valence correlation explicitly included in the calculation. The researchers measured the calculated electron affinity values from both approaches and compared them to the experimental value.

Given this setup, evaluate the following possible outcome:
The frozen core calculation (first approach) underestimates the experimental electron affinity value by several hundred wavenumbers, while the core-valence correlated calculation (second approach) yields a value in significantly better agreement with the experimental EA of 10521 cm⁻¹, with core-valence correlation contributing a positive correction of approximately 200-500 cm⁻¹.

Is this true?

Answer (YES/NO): YES